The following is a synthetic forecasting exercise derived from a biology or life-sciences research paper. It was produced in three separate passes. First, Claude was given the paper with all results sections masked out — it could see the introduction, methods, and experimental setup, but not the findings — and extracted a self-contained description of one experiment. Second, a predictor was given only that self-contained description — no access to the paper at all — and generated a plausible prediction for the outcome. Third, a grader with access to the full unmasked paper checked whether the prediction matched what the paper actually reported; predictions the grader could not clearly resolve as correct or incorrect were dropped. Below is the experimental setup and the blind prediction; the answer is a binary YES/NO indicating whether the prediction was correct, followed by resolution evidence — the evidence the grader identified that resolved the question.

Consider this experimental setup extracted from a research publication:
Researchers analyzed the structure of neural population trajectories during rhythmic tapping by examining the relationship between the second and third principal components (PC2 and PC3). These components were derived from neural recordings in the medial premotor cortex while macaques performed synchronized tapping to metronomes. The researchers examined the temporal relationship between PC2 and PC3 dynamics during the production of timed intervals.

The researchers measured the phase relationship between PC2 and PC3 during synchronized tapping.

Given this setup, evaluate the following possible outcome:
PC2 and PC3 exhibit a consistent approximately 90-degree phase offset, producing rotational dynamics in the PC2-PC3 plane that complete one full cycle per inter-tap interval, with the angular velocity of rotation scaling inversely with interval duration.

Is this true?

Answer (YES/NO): YES